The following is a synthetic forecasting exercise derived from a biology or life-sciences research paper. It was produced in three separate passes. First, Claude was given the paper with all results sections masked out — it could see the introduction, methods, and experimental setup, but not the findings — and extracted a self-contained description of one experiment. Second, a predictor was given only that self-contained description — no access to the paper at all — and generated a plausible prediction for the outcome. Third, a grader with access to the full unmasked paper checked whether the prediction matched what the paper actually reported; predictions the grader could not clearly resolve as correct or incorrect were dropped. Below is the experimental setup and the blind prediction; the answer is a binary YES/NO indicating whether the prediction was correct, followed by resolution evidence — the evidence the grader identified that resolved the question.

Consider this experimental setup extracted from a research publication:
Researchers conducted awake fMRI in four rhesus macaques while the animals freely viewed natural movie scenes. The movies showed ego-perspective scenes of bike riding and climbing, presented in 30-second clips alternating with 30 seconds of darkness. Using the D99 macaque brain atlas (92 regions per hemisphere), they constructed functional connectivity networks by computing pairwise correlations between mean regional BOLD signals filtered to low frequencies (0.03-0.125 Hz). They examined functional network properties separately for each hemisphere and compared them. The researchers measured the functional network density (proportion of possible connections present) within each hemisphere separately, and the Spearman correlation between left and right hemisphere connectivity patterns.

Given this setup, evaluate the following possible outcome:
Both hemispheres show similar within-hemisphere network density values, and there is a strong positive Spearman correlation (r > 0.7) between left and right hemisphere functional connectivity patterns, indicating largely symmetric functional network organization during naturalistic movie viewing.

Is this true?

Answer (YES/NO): YES